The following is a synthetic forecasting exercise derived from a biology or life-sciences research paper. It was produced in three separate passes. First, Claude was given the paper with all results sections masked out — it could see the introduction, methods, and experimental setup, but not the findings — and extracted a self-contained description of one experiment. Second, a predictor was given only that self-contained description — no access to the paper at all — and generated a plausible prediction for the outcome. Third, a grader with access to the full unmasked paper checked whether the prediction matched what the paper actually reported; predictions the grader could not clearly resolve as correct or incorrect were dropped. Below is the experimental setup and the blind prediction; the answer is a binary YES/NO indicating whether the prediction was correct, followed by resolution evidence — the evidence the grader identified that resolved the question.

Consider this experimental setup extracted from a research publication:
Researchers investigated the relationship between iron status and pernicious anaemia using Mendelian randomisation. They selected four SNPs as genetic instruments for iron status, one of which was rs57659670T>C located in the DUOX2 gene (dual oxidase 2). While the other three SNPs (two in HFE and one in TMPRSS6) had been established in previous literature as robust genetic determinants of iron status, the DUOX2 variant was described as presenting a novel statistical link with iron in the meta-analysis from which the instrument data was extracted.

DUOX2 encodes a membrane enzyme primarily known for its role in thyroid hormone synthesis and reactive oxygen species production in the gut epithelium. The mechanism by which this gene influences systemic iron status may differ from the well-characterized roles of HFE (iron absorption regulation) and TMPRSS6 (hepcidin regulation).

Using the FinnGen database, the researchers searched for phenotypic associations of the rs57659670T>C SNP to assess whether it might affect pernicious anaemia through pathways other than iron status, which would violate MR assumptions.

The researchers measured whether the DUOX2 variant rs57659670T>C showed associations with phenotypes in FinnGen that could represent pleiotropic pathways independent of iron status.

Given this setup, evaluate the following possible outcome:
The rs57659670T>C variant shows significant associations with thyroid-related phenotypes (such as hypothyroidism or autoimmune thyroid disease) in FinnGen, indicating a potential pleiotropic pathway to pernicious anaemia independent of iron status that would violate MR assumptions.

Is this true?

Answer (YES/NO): NO